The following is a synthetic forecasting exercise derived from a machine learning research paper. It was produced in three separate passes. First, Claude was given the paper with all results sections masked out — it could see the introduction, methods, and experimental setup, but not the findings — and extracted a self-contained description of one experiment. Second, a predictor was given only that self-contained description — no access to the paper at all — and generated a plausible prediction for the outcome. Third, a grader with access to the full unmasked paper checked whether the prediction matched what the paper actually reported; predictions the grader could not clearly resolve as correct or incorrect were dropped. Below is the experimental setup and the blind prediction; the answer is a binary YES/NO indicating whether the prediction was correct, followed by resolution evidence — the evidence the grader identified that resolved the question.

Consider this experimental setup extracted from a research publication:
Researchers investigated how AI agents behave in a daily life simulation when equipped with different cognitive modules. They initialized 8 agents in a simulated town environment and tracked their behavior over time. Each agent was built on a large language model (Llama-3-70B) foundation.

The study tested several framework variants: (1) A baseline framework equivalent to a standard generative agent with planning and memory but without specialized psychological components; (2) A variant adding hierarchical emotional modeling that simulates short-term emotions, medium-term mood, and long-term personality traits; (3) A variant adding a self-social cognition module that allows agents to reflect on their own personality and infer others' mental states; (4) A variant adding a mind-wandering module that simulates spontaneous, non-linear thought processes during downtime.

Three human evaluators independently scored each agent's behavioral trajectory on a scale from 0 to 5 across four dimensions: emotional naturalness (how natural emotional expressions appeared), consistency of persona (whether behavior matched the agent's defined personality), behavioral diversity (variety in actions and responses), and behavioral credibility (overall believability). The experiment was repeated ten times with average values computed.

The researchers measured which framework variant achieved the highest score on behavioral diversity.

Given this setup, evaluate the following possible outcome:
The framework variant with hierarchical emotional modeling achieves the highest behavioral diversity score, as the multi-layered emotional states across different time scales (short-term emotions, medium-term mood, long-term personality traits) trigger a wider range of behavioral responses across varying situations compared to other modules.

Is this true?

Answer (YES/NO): NO